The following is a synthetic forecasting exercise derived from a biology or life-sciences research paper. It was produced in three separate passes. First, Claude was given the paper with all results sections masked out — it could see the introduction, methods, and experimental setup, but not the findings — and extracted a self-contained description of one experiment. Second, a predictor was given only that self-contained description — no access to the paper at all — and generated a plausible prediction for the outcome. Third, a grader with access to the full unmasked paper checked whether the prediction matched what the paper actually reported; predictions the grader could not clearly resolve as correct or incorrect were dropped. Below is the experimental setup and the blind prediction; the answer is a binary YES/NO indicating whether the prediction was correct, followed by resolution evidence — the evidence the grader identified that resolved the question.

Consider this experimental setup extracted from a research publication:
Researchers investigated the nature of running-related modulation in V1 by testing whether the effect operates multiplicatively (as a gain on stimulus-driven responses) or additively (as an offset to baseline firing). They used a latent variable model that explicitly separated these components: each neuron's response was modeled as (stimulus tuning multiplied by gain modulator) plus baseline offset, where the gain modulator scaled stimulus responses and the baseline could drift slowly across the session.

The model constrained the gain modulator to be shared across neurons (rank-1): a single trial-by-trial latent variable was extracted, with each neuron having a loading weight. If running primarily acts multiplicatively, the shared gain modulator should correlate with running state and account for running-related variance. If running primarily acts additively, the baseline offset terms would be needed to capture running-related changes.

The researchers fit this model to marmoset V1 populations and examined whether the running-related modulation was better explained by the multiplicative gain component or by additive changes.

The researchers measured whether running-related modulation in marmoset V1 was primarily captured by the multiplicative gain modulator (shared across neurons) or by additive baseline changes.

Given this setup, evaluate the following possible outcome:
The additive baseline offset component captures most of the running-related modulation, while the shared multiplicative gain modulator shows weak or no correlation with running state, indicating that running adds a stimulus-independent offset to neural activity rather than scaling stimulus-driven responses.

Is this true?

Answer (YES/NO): NO